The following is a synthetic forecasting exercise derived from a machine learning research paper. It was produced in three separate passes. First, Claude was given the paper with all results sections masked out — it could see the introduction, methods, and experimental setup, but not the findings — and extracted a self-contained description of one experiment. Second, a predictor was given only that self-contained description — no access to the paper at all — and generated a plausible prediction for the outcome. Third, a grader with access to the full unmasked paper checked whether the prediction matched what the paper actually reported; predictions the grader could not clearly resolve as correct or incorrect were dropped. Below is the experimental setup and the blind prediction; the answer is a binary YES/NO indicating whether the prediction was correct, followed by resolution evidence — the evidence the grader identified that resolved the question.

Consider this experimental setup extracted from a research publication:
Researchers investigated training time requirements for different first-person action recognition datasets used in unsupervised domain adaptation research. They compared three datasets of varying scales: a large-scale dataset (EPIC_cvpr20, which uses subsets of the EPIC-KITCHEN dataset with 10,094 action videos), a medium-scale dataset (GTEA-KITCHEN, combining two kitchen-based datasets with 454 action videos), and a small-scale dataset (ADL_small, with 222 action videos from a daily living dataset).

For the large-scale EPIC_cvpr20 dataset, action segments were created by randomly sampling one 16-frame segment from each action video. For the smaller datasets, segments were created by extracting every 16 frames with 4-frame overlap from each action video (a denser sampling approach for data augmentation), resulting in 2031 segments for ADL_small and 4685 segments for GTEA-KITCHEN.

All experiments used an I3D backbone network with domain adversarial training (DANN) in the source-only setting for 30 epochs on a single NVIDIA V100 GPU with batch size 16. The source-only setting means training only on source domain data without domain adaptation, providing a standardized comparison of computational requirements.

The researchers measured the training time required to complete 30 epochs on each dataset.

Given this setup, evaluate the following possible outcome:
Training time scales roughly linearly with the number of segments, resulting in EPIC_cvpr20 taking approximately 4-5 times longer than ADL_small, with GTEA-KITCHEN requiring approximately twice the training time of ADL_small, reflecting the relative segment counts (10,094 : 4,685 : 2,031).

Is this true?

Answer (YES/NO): NO